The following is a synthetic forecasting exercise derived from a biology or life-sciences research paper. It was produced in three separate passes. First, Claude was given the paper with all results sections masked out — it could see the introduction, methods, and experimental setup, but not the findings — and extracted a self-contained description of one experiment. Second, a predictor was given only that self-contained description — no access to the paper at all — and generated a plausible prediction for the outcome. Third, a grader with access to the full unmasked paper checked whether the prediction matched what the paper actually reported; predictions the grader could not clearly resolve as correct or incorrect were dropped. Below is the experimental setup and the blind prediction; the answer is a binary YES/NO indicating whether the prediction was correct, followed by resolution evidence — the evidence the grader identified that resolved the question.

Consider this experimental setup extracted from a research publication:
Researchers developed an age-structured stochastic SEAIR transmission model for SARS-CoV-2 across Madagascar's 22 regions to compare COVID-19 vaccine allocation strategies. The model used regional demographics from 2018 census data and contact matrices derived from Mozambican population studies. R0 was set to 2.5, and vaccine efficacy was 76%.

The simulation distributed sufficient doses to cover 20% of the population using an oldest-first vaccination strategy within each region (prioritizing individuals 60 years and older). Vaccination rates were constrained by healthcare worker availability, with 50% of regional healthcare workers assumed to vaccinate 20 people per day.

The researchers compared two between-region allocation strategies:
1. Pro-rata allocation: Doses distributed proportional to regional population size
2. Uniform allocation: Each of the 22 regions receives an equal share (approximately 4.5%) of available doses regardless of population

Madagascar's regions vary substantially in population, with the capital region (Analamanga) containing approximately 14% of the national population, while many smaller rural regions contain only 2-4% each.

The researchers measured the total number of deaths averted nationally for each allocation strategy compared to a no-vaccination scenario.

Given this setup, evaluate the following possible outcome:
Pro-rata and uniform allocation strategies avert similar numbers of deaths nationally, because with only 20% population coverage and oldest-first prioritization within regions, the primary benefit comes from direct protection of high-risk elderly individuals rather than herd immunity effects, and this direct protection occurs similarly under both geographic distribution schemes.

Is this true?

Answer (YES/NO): NO